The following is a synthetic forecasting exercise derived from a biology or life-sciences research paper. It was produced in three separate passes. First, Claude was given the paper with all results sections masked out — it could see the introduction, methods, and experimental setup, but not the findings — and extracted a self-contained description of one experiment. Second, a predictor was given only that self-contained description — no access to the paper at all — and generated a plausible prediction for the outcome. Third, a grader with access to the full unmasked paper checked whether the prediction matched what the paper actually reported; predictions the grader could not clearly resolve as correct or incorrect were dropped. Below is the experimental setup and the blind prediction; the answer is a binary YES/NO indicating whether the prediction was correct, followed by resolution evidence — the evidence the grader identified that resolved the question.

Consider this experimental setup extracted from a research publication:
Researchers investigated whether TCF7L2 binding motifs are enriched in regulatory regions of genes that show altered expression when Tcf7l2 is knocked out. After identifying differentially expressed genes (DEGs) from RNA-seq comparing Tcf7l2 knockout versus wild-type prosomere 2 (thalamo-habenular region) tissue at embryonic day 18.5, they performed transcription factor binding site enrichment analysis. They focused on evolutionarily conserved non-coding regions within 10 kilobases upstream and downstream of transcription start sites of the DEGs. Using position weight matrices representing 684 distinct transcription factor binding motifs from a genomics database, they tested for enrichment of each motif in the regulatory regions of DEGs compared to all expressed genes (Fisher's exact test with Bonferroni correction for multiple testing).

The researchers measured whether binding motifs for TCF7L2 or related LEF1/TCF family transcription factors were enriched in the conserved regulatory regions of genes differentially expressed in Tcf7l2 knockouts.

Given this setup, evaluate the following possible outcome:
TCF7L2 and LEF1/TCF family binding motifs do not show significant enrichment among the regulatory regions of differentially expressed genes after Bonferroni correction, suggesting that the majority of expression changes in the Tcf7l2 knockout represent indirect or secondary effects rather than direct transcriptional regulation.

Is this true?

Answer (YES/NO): NO